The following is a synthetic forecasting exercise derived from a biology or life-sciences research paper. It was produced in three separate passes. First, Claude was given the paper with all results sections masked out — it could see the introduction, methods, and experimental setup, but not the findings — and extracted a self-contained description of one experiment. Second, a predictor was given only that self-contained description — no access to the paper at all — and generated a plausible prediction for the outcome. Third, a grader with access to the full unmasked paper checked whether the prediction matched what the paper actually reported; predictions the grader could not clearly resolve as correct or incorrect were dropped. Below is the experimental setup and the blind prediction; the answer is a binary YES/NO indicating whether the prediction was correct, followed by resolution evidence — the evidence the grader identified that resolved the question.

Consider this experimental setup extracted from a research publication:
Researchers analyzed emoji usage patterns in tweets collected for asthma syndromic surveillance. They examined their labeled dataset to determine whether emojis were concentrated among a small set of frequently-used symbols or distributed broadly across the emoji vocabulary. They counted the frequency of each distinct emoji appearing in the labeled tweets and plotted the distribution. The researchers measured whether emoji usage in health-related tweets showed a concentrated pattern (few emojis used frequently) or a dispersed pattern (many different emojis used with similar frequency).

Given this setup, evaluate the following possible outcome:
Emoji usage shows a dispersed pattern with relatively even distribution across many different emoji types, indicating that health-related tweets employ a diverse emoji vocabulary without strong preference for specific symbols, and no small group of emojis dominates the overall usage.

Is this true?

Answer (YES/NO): NO